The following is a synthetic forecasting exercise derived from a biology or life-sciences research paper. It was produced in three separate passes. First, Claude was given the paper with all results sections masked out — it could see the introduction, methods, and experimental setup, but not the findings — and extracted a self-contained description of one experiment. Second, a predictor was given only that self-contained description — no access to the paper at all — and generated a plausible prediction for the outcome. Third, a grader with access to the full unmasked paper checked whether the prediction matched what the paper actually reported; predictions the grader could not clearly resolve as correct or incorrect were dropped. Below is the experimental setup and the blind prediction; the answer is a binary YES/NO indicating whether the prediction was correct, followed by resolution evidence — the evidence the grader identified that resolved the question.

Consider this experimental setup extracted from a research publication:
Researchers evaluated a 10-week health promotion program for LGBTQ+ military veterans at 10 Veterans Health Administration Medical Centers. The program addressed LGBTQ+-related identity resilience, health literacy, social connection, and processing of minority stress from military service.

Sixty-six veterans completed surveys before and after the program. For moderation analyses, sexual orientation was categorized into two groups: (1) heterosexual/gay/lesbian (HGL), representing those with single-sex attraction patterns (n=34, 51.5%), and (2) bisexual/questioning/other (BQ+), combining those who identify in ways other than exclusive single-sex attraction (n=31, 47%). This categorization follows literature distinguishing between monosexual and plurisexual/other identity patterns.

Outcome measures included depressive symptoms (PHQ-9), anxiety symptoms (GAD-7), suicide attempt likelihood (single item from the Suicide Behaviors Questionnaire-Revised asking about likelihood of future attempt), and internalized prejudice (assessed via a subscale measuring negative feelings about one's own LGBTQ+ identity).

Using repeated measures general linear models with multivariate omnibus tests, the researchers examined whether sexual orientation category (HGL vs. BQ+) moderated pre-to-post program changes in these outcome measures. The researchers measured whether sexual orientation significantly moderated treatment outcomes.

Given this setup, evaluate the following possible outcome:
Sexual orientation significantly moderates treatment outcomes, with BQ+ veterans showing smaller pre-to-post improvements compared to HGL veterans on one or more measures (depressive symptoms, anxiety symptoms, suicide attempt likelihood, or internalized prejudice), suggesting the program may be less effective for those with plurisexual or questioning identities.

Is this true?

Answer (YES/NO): NO